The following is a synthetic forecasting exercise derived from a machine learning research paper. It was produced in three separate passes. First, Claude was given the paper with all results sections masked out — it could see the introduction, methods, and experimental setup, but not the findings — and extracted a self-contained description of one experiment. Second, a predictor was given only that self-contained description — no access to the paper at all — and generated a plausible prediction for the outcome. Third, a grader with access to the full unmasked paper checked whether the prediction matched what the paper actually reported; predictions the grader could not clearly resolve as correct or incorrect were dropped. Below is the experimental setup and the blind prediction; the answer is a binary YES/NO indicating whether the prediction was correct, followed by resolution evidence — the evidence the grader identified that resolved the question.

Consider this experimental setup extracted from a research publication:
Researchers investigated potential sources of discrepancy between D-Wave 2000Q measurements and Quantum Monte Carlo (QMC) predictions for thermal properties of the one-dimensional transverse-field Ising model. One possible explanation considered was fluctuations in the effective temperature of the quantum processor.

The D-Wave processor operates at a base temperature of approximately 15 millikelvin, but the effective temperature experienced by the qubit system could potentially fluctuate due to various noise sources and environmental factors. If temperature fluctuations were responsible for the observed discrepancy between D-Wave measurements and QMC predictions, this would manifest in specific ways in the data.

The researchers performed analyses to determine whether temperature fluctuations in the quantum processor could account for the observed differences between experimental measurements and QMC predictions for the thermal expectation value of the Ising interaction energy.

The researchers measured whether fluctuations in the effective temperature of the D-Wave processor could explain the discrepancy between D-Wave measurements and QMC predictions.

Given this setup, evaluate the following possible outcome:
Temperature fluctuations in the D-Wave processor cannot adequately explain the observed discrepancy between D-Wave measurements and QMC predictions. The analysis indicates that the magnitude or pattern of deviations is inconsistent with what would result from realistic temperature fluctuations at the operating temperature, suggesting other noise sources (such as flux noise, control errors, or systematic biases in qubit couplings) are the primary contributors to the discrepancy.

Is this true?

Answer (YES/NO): YES